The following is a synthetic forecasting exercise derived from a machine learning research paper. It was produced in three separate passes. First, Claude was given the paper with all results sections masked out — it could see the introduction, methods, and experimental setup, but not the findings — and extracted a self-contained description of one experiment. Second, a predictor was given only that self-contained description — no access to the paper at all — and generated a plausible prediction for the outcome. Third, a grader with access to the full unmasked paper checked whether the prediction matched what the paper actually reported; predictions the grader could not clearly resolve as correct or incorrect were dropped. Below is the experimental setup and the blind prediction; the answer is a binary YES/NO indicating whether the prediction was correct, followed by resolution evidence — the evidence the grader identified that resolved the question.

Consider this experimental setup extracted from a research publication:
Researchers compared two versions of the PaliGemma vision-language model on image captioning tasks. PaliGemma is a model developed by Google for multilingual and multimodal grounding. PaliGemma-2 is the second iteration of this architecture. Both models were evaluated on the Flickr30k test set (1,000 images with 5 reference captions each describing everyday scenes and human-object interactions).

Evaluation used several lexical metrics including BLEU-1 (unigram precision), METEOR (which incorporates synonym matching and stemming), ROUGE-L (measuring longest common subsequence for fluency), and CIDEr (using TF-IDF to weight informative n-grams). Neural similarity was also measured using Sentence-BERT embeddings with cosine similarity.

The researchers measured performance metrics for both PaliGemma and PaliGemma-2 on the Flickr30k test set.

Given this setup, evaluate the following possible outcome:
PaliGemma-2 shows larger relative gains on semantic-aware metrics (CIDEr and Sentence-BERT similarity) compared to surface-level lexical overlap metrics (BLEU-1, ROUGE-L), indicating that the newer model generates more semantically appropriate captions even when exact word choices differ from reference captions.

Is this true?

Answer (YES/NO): NO